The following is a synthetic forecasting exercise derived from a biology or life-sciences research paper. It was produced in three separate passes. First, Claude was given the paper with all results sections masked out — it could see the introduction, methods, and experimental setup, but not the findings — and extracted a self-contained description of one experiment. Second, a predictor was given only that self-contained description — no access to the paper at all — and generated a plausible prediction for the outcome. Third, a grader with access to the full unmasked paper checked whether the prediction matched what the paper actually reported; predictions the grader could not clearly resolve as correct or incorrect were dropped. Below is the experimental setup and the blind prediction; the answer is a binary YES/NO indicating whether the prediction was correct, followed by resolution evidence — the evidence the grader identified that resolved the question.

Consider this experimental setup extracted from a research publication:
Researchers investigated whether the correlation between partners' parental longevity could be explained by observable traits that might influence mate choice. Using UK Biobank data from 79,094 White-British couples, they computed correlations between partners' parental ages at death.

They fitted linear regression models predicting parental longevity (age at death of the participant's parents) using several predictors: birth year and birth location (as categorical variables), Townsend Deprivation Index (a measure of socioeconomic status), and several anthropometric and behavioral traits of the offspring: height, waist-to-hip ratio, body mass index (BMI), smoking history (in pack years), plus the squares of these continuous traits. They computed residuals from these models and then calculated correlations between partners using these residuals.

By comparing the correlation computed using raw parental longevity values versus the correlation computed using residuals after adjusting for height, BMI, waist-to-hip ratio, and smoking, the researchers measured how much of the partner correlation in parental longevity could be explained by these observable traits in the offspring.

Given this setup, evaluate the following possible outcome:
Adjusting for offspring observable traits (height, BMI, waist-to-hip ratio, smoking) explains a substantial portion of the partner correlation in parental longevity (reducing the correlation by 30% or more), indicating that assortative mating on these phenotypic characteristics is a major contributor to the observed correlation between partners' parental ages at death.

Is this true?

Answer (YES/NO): NO